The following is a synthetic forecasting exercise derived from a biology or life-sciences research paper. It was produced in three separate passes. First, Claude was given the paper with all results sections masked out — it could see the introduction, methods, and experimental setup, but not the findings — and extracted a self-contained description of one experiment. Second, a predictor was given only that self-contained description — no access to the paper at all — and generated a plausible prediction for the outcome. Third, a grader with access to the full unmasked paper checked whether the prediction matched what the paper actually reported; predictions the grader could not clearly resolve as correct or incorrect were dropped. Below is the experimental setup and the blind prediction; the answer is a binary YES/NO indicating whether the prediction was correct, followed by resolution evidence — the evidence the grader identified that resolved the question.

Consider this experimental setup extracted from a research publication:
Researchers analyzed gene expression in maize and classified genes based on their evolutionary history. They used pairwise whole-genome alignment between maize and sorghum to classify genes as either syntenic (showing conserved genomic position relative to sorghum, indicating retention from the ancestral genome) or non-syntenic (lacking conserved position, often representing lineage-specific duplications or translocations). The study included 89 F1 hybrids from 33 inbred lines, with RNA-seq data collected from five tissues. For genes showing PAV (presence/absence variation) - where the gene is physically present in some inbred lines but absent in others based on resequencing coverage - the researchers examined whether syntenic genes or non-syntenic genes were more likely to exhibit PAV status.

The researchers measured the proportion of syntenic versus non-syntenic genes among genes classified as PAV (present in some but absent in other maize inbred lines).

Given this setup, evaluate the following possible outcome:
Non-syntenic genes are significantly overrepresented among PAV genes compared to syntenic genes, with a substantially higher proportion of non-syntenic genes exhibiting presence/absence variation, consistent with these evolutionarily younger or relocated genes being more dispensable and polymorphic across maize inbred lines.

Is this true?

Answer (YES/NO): YES